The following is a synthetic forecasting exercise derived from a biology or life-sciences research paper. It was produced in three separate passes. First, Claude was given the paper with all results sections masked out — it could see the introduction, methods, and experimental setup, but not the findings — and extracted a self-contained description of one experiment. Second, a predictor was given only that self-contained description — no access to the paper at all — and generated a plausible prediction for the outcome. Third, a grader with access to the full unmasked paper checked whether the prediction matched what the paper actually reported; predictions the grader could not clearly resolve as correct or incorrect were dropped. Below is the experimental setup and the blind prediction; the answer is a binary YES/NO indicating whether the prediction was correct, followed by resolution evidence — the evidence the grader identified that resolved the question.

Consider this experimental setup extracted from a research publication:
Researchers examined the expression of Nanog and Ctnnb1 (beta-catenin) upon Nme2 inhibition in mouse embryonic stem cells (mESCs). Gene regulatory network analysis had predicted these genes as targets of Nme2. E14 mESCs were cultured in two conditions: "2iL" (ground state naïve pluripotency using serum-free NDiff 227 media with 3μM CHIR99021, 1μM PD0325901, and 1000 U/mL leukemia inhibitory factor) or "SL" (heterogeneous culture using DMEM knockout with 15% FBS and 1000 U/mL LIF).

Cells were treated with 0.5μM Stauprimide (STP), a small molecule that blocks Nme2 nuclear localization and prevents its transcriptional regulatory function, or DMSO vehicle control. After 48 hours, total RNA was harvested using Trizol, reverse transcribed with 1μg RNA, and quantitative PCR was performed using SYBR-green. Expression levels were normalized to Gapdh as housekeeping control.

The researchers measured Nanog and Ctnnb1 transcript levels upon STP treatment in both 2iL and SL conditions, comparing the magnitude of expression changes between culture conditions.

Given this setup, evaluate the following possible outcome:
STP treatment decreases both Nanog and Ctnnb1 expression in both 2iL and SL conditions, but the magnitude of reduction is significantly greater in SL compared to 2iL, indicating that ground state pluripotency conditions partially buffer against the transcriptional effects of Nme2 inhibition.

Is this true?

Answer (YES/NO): NO